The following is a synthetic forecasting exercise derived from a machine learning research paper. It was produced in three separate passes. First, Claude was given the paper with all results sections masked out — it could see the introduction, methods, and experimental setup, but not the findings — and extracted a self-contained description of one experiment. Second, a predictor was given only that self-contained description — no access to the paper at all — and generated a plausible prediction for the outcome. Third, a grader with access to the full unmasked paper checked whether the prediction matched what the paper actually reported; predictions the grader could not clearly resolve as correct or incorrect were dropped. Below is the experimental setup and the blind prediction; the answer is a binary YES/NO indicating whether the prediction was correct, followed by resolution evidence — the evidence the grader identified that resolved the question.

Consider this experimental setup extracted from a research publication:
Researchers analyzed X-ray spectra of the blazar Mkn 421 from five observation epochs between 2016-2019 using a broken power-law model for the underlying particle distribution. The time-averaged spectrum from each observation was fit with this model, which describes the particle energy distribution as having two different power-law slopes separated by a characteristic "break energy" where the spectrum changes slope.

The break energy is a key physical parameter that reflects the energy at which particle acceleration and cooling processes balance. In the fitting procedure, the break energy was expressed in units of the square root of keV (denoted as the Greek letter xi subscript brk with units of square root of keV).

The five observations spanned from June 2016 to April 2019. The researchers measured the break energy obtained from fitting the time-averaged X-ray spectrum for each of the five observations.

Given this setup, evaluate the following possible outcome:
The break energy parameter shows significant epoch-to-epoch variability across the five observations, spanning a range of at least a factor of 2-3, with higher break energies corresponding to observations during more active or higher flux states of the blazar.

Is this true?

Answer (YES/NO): NO